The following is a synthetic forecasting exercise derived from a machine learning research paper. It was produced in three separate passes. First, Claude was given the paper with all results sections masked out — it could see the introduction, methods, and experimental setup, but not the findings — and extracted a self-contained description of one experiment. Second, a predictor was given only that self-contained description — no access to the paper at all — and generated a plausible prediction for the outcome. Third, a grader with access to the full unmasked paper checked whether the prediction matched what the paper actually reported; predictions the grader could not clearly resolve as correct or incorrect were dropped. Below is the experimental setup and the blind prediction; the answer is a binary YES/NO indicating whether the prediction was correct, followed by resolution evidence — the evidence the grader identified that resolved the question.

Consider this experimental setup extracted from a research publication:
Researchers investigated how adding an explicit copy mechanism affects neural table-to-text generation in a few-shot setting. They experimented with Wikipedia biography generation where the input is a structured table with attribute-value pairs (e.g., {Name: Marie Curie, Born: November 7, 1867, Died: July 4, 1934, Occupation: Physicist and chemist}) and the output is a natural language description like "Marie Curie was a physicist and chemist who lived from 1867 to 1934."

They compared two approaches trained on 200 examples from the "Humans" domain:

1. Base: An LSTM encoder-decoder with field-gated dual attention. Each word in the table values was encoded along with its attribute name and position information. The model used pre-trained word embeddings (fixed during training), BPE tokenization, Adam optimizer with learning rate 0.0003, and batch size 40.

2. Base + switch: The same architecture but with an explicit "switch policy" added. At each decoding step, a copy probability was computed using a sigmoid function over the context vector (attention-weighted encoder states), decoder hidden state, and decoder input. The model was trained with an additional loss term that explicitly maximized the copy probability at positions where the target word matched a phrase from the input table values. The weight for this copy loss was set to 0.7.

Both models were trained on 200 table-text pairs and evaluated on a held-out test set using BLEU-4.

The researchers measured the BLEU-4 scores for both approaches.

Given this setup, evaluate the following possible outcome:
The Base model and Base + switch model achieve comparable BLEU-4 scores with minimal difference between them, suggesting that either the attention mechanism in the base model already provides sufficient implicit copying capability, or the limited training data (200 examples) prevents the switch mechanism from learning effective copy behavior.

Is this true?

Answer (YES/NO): NO